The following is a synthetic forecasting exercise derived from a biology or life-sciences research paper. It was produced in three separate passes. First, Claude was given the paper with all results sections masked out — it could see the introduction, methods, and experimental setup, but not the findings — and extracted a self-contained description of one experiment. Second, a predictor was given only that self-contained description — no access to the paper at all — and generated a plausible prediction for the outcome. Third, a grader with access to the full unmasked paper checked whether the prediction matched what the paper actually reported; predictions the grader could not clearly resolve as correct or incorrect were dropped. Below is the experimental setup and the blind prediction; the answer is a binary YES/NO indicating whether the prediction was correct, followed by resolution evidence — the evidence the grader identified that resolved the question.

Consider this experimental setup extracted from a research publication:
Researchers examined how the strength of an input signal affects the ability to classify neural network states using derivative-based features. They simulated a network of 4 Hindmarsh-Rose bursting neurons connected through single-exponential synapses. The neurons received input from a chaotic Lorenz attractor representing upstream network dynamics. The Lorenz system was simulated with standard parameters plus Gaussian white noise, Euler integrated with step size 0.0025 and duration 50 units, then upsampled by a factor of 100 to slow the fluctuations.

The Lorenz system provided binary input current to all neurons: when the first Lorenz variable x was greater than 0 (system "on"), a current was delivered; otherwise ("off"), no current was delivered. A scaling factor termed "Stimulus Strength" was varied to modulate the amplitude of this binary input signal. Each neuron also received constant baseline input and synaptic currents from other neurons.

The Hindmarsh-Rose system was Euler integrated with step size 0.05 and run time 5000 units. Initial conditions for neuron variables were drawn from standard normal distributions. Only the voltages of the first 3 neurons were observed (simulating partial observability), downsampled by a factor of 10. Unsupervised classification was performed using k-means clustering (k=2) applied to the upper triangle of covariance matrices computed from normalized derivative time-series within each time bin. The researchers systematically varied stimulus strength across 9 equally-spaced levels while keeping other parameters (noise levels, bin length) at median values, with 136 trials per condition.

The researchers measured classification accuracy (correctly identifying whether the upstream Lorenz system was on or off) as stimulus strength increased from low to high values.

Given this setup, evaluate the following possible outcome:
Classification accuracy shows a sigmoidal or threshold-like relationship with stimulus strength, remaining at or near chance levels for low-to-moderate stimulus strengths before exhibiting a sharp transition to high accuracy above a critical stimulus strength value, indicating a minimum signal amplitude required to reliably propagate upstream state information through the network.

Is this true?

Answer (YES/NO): NO